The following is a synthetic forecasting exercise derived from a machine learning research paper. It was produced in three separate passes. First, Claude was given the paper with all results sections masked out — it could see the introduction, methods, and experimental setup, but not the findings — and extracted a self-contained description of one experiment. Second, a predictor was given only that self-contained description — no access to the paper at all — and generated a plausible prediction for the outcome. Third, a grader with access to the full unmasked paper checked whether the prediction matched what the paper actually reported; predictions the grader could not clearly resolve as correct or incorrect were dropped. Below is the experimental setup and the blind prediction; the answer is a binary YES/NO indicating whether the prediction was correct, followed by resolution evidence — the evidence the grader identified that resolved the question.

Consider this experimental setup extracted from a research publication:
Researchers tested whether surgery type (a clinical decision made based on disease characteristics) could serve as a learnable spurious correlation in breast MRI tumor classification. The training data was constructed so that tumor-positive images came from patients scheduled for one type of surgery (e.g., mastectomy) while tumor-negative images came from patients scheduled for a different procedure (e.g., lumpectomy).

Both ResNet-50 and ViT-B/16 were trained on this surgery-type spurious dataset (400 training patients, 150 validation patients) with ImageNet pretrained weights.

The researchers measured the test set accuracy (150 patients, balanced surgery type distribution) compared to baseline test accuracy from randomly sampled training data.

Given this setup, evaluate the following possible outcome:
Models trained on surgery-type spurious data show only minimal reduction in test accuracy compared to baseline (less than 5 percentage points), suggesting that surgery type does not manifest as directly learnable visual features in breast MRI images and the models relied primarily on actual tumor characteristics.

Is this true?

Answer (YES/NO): YES